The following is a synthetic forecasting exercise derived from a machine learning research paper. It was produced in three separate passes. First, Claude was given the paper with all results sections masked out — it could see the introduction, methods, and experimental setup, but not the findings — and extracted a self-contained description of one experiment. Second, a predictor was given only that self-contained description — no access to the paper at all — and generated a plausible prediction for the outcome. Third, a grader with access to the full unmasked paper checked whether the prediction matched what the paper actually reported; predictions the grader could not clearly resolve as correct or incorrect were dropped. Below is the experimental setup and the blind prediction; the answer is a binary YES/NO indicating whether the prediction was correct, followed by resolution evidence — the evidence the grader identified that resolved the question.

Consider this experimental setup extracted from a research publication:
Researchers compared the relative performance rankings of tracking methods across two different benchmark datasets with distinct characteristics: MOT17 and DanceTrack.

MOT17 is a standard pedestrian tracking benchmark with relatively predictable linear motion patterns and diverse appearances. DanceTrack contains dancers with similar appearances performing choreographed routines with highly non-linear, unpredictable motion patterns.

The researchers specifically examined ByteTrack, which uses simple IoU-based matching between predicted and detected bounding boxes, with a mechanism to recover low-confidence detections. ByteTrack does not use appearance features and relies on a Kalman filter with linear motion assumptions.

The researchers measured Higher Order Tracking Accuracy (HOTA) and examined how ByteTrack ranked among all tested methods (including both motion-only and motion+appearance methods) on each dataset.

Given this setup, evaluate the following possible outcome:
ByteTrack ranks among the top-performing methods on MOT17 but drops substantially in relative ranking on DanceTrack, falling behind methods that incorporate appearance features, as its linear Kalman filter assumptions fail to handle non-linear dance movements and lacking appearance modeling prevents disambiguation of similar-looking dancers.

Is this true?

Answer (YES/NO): NO